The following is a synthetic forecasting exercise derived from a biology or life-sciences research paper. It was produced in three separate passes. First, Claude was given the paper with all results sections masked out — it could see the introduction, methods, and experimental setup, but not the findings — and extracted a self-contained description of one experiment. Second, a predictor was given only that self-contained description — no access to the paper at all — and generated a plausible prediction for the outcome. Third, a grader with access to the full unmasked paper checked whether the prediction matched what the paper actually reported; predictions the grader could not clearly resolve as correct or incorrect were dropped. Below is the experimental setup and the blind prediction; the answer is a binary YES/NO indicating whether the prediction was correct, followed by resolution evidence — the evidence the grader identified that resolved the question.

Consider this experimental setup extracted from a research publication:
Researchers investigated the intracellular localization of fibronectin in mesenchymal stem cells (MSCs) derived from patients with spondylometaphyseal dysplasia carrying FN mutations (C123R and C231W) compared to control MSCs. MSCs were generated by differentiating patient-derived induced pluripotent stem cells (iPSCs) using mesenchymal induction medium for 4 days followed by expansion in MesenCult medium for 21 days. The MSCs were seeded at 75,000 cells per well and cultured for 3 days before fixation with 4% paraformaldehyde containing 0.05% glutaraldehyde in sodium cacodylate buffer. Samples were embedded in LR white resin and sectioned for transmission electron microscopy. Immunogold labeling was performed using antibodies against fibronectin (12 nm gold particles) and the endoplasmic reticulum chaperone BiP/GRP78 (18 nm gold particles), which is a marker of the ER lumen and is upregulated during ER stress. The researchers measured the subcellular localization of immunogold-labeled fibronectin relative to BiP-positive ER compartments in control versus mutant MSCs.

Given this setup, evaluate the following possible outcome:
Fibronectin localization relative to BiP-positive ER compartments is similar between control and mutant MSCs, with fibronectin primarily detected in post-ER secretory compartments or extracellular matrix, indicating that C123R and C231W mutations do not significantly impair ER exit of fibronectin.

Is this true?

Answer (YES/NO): NO